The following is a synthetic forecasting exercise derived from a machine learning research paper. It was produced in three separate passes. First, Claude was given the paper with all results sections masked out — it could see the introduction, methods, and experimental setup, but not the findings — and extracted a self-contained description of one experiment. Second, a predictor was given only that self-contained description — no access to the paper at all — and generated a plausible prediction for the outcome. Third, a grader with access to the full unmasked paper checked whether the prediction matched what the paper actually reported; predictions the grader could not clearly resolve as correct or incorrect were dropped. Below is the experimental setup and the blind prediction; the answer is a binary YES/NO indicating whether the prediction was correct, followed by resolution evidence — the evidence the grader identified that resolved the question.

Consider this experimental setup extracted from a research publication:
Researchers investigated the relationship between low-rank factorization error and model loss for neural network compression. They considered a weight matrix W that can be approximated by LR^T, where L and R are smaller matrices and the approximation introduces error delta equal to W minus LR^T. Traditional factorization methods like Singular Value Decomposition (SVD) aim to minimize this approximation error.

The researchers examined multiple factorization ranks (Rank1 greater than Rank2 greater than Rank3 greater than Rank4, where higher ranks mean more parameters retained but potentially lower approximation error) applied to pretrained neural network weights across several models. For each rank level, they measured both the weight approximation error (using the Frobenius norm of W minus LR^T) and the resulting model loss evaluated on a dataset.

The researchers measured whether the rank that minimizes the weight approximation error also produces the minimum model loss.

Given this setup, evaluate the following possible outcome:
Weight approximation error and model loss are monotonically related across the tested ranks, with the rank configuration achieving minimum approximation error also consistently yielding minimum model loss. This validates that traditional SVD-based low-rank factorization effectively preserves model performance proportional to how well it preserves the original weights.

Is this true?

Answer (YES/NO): NO